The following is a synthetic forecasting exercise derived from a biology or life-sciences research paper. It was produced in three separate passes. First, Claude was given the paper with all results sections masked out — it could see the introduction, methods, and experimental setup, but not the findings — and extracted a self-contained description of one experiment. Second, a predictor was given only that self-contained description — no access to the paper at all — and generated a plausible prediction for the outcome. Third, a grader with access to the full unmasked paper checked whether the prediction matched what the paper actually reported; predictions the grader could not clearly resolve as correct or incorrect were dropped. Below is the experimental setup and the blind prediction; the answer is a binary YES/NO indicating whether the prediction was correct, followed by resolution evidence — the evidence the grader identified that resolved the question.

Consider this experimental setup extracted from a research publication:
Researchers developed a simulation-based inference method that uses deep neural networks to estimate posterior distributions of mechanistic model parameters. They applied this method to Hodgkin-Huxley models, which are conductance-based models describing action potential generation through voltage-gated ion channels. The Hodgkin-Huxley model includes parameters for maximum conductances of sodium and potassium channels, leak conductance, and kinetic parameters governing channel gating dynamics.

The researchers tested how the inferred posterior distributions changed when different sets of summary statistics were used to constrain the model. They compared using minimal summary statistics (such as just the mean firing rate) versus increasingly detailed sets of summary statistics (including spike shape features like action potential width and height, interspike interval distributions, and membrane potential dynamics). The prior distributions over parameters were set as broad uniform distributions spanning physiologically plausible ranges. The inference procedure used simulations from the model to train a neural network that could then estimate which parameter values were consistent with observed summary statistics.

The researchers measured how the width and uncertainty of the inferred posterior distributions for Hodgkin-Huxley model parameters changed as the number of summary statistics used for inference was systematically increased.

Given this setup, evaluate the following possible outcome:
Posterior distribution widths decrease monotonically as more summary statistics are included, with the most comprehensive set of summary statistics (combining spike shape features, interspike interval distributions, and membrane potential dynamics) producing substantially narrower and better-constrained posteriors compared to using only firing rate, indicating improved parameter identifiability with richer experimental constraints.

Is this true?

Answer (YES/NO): YES